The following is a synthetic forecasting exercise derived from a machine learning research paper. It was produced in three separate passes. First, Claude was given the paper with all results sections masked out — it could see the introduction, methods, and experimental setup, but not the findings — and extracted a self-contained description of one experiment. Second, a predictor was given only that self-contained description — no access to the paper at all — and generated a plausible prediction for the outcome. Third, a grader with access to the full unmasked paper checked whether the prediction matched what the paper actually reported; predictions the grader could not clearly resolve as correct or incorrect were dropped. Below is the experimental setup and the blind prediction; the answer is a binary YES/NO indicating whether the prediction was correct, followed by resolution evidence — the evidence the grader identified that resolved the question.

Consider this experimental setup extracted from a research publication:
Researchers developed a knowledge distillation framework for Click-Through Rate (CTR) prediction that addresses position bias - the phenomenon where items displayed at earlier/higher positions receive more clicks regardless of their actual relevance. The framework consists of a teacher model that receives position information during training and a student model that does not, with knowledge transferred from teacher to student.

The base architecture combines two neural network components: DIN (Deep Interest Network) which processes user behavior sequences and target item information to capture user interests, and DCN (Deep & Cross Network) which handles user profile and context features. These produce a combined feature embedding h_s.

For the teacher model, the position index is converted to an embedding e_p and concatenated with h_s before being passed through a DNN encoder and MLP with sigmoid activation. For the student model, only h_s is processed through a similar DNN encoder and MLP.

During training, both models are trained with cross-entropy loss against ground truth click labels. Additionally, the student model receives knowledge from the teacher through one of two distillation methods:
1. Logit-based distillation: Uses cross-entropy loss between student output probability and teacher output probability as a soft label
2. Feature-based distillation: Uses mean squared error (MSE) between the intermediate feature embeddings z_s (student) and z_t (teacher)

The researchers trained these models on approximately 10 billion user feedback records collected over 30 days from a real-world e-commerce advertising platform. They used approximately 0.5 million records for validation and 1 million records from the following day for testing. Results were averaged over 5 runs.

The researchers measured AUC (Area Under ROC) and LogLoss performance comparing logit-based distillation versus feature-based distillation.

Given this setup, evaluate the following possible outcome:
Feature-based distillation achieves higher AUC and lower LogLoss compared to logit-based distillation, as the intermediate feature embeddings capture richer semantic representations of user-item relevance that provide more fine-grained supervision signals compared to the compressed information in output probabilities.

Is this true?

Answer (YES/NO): NO